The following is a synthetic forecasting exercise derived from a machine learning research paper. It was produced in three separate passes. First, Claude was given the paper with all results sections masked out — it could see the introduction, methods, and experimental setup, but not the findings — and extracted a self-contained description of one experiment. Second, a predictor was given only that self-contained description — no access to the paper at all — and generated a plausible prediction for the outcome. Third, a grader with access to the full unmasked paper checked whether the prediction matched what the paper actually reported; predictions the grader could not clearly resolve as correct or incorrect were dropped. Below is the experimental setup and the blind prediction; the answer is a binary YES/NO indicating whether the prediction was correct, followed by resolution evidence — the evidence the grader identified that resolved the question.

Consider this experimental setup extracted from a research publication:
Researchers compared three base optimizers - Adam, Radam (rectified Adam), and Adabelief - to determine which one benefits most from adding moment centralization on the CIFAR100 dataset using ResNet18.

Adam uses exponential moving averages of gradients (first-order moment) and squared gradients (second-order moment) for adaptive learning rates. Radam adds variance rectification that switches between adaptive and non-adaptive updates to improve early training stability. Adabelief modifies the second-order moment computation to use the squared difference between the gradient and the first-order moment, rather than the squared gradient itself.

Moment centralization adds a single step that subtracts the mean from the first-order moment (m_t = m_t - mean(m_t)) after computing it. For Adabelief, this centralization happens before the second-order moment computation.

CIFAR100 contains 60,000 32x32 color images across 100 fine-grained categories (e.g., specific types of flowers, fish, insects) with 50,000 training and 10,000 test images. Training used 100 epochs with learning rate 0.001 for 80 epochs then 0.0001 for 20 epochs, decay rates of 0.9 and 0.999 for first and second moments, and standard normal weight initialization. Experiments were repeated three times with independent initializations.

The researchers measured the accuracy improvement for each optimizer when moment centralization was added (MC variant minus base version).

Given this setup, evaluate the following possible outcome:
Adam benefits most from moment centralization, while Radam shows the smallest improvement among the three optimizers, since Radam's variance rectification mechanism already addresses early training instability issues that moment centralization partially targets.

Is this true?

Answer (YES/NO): NO